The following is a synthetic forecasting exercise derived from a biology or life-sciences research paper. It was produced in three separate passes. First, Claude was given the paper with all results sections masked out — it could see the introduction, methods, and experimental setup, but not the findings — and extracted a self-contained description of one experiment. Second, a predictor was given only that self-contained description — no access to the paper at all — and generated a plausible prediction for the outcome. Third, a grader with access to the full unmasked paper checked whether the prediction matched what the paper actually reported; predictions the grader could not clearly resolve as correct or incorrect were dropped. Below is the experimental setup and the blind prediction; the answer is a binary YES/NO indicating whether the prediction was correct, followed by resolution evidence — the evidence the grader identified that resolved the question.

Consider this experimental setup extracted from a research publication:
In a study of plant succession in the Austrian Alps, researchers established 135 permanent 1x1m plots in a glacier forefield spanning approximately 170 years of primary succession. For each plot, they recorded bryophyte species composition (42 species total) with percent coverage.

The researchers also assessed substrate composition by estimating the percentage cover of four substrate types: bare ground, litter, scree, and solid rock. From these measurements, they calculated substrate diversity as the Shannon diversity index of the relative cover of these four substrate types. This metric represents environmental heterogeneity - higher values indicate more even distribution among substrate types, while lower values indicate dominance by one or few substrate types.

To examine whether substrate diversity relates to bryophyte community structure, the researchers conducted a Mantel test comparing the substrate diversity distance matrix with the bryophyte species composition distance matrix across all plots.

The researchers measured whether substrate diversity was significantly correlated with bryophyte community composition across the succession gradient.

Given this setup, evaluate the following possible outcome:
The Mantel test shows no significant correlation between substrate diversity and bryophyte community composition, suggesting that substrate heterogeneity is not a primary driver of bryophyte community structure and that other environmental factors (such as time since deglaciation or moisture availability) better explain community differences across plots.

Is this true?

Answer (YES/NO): NO